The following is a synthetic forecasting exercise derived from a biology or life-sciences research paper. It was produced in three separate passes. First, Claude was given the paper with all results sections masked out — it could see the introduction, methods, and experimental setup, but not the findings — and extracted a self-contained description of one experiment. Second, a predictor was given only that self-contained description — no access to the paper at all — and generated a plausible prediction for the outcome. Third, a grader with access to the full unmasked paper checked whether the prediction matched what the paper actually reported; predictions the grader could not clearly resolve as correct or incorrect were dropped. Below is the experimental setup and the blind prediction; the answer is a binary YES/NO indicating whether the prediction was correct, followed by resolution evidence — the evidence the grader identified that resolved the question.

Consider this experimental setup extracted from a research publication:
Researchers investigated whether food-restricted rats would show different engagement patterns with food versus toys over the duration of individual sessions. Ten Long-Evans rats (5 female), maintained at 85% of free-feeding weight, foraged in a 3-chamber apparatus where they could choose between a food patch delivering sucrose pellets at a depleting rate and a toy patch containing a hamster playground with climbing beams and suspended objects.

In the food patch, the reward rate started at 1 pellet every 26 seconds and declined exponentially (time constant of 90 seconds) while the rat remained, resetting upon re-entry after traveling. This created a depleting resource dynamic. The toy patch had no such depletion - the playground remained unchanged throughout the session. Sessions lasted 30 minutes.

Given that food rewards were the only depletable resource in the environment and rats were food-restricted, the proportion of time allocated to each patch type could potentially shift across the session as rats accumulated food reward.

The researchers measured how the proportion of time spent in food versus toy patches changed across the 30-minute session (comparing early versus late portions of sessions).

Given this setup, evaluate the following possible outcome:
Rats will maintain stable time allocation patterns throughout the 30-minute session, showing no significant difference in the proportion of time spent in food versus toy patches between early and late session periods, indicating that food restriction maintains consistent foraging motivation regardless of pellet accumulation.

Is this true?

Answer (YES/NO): NO